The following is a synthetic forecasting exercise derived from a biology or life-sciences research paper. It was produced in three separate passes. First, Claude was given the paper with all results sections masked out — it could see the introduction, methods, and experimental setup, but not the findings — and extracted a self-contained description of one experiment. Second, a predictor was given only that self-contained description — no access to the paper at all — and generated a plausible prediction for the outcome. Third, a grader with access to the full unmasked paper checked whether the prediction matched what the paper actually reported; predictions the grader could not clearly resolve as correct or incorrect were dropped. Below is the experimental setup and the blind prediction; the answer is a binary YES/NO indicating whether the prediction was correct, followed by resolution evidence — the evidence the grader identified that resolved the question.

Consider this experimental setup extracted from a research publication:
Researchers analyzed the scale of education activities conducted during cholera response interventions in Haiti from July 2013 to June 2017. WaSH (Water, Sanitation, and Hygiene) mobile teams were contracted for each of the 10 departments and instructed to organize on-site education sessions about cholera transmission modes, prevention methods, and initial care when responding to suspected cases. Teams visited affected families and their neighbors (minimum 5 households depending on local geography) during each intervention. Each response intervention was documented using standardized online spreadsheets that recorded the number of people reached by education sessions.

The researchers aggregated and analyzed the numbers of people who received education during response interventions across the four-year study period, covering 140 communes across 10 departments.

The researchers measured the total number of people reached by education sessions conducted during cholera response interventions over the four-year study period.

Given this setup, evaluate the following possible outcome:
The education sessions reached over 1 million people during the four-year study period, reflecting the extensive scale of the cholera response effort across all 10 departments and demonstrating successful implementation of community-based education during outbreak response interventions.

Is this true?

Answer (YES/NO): YES